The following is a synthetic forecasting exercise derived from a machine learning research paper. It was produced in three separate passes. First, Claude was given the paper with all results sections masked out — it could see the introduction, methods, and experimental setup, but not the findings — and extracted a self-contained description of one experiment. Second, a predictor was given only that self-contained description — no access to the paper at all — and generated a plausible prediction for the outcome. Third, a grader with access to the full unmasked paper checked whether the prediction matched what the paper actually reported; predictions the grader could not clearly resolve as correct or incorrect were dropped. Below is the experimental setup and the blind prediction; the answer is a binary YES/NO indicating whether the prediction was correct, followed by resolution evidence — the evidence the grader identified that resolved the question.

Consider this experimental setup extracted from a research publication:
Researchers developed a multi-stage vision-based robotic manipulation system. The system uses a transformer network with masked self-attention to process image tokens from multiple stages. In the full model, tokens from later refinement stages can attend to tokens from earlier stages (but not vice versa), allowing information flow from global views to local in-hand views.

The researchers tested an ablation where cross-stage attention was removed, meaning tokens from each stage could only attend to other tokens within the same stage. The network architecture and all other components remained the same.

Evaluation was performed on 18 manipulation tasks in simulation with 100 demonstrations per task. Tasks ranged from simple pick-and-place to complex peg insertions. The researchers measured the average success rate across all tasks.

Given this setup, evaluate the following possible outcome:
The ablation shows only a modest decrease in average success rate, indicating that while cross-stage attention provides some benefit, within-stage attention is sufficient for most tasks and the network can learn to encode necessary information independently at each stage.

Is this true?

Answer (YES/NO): NO